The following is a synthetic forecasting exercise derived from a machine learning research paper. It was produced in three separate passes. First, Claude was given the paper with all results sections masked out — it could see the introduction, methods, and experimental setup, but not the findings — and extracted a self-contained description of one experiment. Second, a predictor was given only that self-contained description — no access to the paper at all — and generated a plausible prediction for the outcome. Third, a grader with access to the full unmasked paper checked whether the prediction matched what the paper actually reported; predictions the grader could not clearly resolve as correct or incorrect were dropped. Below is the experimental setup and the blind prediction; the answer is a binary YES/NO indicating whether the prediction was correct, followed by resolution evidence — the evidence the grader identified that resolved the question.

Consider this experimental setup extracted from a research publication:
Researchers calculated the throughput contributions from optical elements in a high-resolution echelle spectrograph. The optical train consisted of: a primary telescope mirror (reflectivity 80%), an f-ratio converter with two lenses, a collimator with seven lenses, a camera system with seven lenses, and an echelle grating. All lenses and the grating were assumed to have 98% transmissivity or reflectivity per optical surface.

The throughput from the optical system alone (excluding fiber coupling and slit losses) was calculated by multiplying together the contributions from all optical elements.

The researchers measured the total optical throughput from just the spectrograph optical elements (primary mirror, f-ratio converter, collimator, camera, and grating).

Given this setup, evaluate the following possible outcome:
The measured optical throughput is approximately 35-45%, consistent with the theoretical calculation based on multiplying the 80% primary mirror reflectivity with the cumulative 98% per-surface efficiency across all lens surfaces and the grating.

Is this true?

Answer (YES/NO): NO